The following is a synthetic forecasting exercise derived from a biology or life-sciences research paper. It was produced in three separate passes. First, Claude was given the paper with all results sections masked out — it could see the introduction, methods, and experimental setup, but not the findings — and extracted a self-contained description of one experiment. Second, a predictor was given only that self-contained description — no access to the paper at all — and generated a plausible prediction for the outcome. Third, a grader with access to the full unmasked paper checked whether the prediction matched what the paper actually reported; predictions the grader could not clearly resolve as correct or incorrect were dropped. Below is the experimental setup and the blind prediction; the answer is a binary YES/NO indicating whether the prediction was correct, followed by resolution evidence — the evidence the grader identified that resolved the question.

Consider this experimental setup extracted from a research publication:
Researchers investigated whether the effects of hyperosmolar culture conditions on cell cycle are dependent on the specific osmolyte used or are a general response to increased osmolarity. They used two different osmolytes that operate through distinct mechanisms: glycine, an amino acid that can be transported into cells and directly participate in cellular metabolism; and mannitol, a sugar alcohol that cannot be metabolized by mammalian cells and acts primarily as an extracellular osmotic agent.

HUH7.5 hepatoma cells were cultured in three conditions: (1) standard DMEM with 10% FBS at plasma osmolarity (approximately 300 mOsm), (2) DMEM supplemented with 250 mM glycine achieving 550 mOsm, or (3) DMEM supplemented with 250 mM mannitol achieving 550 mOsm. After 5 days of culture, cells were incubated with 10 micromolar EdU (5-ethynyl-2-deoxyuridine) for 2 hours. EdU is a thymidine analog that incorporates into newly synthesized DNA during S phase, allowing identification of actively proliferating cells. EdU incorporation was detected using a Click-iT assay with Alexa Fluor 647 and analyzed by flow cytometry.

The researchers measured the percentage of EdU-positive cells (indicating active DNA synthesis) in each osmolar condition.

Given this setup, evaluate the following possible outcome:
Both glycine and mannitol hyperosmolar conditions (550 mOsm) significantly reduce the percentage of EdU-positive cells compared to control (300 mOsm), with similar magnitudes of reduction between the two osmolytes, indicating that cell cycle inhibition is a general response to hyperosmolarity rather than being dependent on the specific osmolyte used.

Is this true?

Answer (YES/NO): YES